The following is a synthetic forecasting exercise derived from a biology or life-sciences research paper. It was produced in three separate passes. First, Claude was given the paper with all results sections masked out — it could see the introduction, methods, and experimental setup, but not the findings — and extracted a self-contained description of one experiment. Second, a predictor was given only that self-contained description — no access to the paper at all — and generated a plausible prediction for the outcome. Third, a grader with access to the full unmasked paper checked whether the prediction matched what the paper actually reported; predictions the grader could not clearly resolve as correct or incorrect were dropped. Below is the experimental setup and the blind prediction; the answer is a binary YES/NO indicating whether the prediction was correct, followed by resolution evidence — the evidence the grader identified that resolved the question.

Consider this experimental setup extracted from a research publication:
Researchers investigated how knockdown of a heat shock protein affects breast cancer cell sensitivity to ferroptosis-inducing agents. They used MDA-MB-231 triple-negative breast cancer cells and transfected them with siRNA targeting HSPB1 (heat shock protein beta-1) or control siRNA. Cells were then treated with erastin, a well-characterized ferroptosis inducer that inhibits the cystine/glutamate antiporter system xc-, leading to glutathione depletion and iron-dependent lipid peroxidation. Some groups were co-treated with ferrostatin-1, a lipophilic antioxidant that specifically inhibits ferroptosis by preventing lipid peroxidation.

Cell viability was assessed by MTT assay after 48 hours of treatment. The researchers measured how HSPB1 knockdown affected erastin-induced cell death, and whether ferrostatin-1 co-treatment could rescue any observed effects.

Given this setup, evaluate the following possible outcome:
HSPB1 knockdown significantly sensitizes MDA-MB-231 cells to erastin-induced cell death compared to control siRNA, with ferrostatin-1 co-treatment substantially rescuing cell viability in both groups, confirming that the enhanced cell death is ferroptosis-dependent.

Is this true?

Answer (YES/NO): YES